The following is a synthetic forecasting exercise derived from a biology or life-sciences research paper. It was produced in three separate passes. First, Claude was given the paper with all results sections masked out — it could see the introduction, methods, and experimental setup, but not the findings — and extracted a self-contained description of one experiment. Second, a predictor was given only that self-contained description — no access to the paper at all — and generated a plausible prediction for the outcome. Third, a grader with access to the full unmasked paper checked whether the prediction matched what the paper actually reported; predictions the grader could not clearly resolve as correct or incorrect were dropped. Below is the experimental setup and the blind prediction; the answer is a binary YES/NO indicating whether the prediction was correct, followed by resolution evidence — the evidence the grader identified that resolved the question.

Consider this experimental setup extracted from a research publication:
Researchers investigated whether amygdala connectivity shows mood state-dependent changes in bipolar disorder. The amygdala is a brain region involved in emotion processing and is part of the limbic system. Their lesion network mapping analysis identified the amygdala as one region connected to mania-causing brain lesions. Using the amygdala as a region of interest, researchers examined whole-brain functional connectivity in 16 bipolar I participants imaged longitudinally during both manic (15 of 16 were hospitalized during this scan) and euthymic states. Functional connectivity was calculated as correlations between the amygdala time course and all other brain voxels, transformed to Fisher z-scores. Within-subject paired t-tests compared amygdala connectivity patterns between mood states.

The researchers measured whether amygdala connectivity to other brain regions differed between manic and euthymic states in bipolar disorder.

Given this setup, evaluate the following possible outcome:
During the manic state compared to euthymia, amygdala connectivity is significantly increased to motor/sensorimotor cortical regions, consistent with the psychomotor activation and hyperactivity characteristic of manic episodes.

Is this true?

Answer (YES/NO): NO